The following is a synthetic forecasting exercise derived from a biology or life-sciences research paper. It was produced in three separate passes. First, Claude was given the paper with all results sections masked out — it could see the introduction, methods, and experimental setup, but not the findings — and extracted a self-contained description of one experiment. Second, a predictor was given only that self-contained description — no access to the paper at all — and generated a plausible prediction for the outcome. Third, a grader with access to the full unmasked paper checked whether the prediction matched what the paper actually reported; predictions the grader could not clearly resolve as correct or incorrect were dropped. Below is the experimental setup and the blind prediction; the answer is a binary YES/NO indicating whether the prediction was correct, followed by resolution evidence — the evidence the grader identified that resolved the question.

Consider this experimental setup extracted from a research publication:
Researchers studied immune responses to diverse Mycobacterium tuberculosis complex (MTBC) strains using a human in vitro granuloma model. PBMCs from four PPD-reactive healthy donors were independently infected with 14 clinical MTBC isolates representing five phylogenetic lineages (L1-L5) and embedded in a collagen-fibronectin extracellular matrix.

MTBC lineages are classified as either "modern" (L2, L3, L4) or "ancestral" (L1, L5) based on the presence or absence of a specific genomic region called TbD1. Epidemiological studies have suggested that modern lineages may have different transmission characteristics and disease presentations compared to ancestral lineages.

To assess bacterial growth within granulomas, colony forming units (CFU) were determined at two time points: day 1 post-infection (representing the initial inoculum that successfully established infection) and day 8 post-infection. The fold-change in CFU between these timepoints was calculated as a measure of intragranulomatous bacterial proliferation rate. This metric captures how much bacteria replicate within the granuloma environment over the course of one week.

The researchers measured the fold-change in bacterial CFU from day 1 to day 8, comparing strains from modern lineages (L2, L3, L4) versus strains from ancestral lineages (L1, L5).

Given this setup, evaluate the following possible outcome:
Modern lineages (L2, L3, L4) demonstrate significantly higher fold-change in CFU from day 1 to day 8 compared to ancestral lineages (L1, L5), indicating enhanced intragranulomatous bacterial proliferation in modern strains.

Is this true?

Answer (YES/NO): YES